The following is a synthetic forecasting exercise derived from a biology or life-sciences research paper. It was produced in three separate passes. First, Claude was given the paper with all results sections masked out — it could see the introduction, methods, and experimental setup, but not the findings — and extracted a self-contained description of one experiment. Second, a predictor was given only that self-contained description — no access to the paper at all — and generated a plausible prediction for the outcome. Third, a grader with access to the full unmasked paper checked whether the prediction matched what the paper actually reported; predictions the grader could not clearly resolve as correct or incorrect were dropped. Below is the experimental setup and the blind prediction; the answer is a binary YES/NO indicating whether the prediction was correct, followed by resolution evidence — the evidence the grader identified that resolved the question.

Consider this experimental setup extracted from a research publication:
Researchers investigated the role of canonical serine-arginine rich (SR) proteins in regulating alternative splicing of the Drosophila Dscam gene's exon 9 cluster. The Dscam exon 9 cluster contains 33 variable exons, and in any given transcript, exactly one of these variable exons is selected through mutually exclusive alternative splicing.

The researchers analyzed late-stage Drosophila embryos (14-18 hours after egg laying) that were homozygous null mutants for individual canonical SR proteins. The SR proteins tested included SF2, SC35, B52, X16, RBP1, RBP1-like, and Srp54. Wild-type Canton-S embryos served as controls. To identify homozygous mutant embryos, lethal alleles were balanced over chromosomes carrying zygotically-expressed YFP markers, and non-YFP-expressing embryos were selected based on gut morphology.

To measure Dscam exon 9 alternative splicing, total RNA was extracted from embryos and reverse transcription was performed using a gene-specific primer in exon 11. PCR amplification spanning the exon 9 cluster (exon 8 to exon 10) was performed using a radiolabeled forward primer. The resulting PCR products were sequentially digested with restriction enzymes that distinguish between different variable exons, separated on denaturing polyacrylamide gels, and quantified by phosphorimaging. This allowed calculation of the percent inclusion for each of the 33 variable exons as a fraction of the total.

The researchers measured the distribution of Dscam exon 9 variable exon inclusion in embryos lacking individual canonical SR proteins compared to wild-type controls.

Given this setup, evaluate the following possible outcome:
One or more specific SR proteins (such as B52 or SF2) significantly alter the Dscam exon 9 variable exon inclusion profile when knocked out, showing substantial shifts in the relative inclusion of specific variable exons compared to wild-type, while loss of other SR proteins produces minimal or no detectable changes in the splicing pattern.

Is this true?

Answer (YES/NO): NO